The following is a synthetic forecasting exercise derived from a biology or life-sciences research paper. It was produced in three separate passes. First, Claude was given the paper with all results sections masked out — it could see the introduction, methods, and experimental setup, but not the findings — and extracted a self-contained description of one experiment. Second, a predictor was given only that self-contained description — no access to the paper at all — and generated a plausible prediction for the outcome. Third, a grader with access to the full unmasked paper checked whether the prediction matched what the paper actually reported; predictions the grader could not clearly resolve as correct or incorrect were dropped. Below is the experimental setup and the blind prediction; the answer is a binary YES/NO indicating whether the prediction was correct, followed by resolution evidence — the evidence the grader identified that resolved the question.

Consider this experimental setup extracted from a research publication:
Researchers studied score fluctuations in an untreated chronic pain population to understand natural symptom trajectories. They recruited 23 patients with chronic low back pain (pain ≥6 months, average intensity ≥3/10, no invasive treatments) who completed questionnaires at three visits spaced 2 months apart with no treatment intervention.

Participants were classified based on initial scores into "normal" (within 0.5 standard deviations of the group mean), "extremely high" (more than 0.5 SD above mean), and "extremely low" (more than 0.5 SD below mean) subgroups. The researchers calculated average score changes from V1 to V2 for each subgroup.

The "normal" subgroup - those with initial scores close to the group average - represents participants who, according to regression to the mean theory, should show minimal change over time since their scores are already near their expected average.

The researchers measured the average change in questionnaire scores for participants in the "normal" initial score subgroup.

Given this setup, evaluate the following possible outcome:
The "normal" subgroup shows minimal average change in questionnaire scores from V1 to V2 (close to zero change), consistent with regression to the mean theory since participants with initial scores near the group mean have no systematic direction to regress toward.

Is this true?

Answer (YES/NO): NO